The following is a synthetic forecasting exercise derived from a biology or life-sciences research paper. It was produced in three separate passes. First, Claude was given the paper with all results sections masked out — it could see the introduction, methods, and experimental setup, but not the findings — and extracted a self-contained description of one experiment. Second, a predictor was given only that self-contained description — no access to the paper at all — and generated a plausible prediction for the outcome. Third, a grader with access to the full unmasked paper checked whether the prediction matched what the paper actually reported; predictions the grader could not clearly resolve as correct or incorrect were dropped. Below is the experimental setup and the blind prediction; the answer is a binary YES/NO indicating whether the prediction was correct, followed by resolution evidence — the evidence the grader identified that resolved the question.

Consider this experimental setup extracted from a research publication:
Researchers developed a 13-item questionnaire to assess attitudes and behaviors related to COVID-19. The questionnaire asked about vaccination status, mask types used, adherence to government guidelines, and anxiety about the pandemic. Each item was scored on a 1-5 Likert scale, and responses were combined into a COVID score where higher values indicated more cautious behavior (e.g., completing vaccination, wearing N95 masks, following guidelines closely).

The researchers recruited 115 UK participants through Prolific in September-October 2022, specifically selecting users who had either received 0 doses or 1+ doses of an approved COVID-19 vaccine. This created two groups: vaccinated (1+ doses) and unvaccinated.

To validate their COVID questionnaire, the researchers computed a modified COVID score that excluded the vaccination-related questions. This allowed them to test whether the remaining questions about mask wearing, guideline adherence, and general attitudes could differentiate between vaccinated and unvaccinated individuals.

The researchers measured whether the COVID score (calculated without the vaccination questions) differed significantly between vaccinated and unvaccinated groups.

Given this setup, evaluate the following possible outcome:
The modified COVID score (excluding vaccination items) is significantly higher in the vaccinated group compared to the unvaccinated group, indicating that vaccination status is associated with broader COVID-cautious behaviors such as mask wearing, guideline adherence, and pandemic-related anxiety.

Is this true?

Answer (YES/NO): YES